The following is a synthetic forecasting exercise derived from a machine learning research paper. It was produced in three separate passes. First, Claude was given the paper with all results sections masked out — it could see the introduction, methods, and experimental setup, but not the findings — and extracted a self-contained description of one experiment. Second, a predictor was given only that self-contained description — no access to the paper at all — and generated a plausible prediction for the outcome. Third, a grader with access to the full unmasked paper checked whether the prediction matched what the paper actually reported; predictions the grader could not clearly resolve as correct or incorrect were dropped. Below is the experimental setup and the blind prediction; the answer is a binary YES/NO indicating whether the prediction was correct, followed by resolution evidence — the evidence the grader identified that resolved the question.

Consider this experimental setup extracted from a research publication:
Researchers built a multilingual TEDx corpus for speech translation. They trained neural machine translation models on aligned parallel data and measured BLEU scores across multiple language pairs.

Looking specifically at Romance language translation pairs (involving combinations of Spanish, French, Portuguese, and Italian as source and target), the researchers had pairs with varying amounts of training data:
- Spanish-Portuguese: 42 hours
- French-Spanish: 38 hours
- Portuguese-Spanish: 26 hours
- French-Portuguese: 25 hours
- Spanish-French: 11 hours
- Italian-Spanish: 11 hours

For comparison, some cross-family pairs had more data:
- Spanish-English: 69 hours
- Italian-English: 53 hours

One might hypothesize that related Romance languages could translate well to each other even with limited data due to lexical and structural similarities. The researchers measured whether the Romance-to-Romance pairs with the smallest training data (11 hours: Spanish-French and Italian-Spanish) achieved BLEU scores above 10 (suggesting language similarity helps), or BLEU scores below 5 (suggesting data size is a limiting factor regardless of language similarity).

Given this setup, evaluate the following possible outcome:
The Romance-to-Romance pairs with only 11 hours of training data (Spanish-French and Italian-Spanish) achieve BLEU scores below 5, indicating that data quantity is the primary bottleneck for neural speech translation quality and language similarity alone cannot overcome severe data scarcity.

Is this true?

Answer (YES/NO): YES